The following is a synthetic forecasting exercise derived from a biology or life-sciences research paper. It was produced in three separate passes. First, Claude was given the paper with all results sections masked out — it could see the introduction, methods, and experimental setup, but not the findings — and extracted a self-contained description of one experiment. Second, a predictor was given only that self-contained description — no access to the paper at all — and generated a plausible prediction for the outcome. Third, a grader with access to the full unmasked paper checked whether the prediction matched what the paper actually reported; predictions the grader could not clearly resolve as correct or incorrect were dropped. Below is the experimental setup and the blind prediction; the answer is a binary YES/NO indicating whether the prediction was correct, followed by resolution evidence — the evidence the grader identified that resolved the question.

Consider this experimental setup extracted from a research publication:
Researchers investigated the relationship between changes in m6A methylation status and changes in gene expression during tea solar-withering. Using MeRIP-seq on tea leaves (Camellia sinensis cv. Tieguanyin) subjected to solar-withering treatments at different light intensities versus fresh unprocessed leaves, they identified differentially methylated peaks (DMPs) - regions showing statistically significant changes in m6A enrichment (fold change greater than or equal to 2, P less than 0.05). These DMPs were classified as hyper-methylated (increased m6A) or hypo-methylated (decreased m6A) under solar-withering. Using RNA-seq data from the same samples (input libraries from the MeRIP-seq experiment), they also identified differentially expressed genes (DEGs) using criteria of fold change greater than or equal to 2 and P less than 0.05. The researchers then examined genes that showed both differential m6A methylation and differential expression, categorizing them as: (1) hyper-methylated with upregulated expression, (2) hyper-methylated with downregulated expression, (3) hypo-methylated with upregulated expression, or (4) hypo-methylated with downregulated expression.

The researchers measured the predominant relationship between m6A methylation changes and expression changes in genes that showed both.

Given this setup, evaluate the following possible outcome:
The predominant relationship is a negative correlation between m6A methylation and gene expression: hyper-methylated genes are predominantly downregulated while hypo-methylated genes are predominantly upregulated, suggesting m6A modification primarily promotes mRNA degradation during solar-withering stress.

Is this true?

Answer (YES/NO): YES